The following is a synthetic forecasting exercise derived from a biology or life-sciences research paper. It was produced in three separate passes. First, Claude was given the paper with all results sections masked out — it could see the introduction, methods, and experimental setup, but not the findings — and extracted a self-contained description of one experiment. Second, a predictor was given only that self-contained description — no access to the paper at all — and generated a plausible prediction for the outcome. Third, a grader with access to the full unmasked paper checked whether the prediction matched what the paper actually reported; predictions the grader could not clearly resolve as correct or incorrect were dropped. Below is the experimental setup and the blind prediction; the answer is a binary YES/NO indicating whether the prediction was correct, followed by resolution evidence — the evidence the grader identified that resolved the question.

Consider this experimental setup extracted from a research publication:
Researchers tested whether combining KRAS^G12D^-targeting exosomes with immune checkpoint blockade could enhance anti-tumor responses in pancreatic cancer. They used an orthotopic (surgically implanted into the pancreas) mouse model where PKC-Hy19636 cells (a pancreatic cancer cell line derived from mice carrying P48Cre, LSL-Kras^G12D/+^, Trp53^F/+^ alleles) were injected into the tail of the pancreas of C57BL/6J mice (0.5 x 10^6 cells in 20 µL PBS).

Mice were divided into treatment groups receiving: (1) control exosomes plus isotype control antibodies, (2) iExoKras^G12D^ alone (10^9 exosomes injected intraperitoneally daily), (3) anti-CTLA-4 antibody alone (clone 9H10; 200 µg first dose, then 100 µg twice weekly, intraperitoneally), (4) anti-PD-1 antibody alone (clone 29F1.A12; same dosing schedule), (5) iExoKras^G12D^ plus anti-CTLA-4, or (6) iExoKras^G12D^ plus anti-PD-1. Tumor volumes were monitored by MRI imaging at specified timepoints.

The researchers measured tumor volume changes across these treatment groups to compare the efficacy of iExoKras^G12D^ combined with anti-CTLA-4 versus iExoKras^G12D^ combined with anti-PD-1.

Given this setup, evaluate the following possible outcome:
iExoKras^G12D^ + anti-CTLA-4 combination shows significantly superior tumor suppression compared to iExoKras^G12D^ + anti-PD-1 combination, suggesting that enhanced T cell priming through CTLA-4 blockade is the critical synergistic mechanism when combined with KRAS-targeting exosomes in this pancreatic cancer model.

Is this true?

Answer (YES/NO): YES